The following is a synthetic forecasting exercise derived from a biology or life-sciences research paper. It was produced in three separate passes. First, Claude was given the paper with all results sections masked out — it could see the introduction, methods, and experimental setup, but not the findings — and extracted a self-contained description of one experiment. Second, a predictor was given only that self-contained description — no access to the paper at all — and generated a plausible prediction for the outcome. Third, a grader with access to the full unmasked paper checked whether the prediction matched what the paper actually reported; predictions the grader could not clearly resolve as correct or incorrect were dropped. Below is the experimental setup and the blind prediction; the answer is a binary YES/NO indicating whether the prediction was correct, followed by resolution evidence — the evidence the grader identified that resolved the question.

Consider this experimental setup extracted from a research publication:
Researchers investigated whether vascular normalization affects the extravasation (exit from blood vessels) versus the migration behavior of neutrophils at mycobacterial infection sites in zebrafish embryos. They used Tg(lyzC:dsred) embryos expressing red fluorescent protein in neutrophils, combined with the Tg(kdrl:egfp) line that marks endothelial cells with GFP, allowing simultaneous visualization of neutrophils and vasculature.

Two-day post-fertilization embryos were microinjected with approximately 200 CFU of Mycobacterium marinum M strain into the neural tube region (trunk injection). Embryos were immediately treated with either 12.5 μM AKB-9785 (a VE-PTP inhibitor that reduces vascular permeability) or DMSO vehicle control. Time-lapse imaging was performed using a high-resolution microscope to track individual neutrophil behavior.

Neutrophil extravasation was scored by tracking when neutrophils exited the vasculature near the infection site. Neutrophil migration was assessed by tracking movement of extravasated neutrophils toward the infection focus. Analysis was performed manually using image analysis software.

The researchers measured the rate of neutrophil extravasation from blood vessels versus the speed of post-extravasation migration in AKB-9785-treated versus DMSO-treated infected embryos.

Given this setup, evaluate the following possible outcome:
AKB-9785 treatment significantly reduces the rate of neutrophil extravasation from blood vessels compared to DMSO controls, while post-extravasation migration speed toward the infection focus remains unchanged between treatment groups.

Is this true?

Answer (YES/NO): NO